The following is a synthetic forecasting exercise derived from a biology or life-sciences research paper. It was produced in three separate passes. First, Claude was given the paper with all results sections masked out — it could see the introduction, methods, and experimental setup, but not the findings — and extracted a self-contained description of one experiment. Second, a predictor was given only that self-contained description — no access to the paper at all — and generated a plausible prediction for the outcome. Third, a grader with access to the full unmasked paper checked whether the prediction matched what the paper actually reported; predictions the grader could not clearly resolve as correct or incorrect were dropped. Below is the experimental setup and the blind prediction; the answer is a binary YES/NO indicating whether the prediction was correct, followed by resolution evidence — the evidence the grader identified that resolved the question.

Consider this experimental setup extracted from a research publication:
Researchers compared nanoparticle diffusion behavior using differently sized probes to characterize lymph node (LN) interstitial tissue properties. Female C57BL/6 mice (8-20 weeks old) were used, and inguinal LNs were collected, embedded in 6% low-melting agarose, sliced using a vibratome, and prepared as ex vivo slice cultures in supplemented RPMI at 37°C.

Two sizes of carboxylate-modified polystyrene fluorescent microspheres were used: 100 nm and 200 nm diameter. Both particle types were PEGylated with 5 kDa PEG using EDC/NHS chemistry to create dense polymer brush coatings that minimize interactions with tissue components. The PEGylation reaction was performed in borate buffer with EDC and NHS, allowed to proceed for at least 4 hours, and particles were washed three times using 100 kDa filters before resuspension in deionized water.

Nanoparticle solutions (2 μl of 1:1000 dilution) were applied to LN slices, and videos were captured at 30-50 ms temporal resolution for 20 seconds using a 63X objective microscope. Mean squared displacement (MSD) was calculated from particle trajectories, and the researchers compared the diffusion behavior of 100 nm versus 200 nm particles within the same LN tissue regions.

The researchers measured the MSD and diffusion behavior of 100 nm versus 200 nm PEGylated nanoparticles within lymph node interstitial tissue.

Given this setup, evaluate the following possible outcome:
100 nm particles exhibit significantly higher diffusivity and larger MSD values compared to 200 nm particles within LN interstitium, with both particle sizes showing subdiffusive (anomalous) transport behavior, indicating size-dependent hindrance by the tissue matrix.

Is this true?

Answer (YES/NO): NO